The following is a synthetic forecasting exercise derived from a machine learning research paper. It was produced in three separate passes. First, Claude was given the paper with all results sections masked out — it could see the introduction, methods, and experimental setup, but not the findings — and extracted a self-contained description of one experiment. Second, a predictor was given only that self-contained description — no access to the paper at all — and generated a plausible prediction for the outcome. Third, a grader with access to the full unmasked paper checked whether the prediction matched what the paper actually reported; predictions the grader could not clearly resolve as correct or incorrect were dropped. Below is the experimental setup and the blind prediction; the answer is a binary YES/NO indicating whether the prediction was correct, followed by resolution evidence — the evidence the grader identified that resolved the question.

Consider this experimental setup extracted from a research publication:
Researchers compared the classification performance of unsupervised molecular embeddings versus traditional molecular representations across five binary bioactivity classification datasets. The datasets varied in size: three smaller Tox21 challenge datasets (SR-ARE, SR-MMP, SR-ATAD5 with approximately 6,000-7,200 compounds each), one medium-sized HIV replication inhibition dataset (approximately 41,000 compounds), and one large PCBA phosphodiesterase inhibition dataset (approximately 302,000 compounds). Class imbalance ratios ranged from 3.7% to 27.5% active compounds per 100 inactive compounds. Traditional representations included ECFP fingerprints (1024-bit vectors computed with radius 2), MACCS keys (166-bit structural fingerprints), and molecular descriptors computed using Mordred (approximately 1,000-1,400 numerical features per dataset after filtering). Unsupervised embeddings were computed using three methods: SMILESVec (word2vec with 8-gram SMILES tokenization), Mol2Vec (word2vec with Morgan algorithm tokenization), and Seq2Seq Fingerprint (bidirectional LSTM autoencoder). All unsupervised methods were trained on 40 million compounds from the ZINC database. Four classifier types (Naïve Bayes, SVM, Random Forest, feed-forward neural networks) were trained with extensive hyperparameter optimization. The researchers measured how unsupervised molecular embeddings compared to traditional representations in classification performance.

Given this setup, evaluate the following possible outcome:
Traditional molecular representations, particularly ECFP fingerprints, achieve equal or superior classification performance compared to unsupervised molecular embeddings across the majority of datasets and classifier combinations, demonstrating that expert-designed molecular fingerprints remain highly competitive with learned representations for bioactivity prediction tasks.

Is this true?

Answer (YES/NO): YES